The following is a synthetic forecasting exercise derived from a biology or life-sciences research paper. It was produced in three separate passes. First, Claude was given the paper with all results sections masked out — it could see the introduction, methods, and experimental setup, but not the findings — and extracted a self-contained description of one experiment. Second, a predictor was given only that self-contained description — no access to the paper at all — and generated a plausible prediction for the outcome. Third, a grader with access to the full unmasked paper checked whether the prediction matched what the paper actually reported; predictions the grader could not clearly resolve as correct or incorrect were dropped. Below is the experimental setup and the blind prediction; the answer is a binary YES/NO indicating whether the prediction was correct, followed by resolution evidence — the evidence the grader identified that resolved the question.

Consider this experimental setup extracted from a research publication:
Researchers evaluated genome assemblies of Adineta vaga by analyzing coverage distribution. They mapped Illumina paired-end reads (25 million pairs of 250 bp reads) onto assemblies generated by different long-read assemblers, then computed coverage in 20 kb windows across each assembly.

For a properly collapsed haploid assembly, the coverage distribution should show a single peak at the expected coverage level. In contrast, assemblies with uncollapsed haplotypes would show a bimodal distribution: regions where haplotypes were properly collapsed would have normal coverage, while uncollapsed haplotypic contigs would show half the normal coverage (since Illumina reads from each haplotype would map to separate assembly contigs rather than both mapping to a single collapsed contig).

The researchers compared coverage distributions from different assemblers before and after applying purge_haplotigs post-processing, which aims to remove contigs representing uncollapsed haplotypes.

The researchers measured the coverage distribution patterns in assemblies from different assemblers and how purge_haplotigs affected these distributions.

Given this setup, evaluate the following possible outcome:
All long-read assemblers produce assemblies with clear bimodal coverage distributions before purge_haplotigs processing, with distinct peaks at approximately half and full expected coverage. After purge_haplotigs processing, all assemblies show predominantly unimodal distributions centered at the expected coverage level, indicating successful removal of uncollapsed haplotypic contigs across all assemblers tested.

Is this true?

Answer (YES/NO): NO